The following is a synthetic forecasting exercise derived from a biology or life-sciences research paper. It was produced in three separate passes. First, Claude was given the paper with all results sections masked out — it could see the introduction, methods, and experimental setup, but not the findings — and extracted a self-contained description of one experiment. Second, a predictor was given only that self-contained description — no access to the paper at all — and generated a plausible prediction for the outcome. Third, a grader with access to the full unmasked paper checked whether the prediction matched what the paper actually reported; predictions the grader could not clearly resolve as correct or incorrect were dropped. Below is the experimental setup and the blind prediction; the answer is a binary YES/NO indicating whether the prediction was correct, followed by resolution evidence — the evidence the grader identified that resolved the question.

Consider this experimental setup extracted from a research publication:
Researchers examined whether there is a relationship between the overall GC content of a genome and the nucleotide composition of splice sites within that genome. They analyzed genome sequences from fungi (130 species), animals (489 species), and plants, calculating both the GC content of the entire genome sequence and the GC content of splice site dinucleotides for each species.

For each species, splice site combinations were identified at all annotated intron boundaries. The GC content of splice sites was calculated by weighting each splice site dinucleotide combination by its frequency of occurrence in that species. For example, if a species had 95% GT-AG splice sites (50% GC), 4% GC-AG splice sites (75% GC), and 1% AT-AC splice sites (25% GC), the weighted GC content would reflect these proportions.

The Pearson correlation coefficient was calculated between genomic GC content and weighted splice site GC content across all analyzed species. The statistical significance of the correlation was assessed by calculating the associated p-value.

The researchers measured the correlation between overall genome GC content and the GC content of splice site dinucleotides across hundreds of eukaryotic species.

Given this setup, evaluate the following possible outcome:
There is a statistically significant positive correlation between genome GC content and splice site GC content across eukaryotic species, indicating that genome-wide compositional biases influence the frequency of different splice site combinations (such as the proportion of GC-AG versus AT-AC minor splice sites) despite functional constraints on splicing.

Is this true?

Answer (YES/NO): YES